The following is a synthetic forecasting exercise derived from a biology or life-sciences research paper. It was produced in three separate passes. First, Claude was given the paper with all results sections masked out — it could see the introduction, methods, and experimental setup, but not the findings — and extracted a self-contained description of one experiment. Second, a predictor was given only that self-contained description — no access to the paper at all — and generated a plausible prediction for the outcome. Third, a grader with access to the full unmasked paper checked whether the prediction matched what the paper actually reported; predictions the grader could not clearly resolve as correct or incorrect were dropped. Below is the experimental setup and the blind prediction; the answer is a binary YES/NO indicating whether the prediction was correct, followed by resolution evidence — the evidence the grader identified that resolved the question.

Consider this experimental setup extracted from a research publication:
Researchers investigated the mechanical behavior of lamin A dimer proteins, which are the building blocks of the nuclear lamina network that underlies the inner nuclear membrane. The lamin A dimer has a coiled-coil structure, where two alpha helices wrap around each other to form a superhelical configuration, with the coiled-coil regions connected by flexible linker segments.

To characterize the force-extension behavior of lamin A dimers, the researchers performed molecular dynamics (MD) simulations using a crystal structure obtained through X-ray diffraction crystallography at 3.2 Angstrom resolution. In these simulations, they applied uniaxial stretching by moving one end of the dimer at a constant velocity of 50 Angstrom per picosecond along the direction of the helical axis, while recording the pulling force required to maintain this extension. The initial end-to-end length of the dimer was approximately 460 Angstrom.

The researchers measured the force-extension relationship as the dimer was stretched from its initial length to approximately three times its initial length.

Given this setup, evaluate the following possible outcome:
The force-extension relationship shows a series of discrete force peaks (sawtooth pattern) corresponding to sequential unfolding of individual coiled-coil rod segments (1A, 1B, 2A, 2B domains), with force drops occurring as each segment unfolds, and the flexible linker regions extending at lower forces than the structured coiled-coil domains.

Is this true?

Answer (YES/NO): NO